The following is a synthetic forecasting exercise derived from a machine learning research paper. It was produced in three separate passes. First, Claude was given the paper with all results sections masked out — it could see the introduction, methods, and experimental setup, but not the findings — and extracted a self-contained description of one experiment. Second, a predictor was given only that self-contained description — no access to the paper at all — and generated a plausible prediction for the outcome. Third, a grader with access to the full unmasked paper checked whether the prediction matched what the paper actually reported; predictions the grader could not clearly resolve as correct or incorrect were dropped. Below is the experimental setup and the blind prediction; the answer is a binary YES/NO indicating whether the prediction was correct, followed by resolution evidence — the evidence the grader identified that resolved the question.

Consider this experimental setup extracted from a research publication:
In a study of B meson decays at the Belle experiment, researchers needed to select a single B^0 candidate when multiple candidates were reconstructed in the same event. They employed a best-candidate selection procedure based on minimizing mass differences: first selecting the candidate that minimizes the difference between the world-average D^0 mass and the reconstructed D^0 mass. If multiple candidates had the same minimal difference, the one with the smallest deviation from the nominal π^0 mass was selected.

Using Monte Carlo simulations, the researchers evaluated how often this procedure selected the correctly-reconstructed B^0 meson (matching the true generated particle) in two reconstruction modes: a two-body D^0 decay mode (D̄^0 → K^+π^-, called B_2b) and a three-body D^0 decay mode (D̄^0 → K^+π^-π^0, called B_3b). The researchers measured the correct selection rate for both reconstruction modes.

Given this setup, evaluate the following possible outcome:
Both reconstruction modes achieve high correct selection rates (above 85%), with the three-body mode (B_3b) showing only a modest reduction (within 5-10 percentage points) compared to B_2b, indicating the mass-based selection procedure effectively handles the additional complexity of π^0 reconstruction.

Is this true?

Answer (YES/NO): YES